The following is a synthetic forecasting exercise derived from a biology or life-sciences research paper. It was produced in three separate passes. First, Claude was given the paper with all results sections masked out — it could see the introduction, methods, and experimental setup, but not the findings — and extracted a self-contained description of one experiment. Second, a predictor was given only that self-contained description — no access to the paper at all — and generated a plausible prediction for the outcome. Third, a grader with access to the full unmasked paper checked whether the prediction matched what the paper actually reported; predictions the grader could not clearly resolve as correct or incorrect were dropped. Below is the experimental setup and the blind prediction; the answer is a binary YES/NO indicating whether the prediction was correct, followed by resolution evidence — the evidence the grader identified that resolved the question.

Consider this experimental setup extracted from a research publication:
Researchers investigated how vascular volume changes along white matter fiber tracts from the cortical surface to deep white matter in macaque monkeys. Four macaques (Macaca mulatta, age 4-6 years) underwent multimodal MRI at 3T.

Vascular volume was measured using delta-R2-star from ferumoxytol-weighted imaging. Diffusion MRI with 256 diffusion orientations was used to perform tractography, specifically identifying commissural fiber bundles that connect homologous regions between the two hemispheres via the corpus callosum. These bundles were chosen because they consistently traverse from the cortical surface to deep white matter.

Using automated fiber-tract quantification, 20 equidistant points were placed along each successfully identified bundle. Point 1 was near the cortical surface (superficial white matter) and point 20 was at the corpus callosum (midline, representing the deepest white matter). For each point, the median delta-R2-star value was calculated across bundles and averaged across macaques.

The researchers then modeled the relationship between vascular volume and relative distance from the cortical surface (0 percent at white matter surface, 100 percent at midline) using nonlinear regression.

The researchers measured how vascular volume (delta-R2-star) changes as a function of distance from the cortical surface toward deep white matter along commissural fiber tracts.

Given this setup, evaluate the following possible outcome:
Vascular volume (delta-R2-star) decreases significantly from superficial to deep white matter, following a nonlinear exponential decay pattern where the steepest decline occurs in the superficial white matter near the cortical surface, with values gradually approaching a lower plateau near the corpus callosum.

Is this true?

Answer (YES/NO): YES